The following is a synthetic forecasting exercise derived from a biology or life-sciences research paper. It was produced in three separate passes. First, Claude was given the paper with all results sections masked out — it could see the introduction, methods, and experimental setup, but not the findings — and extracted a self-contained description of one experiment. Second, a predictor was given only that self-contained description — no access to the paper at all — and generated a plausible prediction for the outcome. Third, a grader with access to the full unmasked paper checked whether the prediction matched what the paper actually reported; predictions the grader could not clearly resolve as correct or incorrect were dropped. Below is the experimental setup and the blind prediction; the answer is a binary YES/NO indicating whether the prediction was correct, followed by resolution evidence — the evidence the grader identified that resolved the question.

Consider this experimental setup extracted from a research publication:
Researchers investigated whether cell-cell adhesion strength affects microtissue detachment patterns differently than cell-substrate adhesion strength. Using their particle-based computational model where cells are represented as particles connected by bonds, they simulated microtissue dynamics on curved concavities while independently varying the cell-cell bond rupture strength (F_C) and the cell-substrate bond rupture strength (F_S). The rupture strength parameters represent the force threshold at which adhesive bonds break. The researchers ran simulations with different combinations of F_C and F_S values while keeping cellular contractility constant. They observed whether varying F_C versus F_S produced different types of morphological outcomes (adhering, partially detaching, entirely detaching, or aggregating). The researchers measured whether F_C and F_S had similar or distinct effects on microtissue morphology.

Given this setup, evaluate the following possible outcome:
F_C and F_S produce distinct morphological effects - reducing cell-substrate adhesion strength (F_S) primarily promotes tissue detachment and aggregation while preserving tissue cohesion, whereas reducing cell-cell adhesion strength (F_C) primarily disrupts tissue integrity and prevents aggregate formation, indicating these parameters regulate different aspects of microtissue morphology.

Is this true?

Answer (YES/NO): NO